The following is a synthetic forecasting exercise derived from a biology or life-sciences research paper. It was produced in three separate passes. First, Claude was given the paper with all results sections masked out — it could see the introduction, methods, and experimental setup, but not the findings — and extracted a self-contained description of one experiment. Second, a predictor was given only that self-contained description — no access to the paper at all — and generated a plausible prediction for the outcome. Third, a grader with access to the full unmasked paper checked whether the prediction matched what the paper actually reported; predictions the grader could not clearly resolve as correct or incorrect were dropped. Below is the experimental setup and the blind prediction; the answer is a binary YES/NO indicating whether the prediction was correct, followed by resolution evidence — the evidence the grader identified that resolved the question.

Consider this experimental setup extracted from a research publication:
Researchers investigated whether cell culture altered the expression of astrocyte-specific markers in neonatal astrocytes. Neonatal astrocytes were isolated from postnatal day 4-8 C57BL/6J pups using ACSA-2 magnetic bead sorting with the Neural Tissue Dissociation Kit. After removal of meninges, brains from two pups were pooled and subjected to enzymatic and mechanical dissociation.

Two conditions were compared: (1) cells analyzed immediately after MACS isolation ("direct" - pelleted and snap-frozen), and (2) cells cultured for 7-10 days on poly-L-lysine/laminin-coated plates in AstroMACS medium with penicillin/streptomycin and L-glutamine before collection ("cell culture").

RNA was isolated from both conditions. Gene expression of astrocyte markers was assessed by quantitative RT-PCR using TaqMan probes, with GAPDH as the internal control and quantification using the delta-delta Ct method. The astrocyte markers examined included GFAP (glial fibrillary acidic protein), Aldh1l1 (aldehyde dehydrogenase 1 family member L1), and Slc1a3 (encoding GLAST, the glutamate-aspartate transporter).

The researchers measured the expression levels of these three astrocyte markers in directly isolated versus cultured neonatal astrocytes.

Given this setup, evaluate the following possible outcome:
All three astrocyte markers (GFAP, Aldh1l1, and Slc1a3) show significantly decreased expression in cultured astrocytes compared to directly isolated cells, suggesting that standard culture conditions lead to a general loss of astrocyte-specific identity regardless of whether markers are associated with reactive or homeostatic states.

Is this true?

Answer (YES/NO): NO